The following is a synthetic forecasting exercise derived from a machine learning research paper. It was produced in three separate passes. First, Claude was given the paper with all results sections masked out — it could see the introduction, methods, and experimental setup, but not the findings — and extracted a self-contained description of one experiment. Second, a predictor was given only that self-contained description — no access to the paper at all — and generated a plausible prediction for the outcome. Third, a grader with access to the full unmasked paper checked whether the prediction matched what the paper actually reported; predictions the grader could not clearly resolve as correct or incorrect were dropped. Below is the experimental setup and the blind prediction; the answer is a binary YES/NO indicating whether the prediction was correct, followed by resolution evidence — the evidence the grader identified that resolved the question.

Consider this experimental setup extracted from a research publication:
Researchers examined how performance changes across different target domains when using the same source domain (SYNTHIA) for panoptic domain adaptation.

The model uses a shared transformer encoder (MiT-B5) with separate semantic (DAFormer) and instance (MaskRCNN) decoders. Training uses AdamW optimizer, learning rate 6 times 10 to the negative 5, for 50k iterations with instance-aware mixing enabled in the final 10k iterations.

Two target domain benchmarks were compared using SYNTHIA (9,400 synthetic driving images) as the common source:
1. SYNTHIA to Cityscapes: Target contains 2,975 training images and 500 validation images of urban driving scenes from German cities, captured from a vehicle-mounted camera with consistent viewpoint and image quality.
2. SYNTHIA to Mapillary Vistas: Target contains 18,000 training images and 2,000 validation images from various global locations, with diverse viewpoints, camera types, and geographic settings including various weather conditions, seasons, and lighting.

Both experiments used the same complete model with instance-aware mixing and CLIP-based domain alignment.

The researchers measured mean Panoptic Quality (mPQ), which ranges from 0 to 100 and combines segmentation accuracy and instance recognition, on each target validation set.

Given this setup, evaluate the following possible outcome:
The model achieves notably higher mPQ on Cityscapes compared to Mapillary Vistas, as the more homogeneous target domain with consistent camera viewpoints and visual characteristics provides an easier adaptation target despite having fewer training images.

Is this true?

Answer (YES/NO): YES